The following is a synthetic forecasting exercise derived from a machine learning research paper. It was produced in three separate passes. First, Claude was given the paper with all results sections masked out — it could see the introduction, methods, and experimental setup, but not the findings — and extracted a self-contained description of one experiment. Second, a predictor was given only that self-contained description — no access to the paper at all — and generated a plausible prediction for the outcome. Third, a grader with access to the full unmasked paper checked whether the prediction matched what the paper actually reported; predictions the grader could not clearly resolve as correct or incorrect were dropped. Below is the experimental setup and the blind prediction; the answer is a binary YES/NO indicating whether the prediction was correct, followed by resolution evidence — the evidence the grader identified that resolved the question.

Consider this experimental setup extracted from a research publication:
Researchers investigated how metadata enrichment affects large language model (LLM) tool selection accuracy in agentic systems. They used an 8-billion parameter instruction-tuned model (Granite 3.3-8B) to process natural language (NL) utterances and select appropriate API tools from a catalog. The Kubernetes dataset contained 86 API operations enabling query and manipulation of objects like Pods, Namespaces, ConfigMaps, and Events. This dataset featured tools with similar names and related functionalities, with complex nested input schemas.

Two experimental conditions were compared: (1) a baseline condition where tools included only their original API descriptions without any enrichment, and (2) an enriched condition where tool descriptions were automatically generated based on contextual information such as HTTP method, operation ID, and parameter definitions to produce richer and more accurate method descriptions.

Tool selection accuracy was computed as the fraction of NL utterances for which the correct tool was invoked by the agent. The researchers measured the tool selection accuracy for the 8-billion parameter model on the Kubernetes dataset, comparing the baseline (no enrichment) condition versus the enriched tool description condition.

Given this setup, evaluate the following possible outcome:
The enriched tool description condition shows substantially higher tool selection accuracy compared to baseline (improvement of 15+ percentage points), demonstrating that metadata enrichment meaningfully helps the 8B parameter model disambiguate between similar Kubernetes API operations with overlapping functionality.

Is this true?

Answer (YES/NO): NO